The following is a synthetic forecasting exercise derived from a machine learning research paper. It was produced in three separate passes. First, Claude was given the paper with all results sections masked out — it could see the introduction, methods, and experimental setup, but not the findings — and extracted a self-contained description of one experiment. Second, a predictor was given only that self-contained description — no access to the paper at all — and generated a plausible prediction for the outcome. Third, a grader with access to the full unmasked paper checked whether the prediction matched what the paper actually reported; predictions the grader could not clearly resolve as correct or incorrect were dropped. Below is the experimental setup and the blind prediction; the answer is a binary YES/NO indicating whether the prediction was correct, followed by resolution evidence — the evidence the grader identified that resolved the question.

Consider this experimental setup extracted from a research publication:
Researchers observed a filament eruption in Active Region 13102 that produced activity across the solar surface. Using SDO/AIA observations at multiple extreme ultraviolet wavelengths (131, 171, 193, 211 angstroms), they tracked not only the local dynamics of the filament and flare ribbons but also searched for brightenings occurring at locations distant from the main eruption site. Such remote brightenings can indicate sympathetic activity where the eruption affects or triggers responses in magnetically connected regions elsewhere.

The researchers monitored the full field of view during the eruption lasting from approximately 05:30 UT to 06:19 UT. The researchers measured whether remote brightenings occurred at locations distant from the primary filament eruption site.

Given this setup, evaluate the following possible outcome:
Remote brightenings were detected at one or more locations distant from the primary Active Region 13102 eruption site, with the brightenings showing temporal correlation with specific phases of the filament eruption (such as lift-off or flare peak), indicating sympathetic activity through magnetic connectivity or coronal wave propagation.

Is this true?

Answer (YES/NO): NO